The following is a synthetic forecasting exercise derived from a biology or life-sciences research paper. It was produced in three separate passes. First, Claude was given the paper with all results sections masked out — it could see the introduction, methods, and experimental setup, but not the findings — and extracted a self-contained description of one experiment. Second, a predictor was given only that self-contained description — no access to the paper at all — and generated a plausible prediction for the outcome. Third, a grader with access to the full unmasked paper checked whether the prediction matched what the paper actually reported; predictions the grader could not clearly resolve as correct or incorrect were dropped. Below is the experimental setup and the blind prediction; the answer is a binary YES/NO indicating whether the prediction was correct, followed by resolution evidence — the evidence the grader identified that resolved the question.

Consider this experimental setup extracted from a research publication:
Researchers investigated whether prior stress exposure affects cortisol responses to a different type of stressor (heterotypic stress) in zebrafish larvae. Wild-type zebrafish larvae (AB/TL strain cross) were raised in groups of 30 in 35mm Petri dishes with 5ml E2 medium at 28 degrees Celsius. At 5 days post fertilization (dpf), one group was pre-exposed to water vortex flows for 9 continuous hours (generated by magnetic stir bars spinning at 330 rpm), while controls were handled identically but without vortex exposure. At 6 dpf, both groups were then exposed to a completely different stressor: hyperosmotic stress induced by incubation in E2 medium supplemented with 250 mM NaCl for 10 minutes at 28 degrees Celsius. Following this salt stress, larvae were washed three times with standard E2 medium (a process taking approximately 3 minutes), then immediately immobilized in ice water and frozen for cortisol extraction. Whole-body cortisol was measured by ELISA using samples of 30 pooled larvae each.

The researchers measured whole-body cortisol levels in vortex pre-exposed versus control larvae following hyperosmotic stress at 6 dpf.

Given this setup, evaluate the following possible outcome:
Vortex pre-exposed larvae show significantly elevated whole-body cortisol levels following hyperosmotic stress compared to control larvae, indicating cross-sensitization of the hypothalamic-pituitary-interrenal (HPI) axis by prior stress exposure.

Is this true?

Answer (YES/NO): NO